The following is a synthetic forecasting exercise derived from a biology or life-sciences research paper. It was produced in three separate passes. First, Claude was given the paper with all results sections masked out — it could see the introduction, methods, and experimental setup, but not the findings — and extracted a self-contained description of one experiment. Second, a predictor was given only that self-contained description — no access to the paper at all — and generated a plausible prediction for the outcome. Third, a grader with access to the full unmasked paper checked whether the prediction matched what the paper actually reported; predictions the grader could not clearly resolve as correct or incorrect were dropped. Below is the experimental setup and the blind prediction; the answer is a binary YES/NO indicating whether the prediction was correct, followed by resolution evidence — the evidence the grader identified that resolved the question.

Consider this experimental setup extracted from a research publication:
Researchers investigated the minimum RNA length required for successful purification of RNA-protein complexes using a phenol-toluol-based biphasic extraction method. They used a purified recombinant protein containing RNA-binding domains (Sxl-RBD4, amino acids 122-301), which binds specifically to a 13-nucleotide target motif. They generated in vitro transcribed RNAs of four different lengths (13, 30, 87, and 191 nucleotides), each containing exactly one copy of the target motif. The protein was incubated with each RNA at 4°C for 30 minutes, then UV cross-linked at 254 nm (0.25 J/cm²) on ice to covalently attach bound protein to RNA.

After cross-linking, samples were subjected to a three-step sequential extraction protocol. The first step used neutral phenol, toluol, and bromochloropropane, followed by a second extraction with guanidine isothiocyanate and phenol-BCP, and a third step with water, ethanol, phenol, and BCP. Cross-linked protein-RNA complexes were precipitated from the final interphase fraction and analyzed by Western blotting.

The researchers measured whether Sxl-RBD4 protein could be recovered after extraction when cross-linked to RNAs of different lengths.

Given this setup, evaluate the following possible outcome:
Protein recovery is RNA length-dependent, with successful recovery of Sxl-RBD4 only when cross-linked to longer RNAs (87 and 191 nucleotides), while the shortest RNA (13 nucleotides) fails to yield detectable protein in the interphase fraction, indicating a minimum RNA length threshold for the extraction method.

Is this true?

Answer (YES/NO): NO